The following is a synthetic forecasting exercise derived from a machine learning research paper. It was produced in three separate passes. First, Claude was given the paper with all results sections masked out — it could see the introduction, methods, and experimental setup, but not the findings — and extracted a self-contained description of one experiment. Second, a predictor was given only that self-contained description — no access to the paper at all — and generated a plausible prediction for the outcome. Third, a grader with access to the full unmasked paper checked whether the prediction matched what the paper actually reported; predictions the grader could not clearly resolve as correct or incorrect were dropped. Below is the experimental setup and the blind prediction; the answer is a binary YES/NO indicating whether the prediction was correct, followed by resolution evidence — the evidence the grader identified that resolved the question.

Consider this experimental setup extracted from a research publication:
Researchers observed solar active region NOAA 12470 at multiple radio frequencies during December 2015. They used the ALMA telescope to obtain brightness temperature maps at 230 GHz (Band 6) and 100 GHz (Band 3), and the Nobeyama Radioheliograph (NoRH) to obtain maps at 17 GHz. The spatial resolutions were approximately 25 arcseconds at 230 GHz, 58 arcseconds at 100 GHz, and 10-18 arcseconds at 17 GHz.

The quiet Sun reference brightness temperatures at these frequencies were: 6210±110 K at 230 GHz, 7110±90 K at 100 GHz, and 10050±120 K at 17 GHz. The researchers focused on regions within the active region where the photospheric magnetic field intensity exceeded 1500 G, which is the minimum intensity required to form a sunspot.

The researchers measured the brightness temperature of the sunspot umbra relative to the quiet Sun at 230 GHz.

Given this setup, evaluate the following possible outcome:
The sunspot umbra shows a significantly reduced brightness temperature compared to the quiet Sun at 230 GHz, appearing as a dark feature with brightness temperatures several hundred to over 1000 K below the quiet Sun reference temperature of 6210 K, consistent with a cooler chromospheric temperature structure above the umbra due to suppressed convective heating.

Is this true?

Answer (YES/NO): NO